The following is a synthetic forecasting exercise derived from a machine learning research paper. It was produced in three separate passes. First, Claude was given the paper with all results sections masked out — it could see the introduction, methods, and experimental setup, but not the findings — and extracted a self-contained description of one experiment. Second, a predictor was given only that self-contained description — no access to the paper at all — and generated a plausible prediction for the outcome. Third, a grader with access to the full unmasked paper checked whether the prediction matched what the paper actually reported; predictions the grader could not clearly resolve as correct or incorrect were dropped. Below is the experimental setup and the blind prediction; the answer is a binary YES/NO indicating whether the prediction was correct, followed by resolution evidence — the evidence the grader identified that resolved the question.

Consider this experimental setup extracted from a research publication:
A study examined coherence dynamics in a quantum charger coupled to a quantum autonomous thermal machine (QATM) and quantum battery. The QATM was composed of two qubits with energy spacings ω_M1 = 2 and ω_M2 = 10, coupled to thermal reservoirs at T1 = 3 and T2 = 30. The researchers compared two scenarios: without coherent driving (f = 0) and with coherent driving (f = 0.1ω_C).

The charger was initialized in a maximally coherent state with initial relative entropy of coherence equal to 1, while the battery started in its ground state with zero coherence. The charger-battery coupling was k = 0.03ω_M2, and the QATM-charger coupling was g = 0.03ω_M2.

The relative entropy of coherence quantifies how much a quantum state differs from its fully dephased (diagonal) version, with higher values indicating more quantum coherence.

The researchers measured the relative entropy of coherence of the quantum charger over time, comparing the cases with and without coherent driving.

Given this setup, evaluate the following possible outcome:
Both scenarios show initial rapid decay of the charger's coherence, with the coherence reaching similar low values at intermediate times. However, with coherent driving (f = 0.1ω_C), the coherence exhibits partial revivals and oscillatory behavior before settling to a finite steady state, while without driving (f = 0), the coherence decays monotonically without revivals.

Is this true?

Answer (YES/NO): NO